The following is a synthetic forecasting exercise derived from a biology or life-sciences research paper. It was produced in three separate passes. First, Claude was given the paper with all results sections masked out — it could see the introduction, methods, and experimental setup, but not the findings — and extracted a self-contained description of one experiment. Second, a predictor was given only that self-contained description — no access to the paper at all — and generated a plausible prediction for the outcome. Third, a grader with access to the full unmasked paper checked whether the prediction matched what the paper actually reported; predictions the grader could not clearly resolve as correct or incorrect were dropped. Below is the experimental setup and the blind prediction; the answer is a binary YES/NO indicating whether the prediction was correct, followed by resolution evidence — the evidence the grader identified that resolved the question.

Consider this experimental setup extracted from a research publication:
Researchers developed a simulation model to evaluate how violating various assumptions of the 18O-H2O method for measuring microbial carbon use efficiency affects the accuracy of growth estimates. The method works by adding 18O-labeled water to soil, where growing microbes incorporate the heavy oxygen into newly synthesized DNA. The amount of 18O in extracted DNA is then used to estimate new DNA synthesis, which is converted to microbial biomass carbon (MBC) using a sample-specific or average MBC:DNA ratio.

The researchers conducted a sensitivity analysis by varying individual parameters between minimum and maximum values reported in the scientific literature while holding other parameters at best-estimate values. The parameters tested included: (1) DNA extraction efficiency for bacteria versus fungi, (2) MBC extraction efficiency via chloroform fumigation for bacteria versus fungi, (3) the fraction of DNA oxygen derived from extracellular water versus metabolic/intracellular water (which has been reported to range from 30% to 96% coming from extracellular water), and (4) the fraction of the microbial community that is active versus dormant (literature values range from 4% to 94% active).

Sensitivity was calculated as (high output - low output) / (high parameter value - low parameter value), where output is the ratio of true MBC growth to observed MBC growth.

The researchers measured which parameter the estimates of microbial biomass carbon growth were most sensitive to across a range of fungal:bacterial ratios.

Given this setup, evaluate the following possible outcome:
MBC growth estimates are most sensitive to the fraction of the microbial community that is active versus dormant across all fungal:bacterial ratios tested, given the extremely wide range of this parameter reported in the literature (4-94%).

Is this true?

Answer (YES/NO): NO